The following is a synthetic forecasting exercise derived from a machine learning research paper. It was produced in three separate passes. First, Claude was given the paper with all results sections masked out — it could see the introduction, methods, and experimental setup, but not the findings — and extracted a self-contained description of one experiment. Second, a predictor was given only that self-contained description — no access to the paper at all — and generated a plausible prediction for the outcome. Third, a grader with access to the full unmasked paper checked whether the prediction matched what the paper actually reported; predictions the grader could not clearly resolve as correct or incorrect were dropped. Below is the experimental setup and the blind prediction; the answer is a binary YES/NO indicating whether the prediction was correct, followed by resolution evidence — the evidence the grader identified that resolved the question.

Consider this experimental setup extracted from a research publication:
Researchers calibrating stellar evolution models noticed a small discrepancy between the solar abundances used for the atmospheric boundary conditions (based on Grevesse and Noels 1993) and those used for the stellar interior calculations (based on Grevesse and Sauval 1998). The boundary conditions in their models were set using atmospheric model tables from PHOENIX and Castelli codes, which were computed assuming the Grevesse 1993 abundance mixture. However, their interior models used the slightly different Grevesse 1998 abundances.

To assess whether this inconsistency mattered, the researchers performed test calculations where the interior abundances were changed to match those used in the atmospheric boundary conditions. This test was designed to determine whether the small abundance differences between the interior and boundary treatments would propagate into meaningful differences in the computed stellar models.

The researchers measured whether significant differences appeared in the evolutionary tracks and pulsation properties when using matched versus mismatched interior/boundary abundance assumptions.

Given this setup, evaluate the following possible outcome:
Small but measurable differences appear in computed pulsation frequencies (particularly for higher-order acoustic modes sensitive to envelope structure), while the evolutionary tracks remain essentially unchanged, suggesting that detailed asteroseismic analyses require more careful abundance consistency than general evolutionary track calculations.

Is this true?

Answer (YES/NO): NO